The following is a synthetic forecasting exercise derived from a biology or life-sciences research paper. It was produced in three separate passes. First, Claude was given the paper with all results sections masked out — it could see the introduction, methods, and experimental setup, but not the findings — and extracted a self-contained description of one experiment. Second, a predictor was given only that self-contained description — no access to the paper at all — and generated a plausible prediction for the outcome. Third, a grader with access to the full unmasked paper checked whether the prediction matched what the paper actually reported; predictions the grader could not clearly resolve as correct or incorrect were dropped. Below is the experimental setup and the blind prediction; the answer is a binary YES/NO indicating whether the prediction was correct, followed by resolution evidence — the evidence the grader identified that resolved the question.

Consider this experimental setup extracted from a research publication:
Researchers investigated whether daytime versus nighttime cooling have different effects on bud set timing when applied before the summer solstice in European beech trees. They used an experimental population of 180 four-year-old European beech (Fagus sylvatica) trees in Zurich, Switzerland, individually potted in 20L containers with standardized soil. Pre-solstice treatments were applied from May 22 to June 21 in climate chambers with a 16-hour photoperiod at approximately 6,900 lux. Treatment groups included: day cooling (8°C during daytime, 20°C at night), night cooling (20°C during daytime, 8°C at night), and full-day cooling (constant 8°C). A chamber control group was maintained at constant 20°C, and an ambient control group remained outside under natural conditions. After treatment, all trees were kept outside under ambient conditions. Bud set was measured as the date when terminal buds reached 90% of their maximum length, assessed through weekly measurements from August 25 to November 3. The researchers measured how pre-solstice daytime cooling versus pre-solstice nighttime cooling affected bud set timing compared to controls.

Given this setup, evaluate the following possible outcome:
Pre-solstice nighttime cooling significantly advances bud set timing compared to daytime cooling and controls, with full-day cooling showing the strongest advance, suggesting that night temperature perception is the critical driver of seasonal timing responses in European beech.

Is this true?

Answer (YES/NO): NO